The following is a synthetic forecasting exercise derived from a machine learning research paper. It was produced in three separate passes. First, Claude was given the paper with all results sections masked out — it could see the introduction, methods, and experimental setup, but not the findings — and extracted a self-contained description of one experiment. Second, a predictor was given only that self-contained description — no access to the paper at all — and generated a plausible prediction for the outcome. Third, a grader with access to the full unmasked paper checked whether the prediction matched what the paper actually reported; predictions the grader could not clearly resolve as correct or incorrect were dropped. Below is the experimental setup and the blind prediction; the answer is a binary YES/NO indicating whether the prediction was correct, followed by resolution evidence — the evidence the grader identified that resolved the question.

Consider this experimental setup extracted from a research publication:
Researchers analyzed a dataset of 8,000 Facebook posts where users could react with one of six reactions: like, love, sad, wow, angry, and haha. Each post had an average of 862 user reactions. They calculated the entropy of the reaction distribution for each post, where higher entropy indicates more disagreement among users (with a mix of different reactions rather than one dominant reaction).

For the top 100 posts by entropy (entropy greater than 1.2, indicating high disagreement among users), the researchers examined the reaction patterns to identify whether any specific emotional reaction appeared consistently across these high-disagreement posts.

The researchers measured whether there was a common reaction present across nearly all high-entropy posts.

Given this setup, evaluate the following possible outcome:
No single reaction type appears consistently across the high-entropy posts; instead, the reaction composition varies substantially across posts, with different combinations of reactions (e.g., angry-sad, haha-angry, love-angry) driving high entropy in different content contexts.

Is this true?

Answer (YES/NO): NO